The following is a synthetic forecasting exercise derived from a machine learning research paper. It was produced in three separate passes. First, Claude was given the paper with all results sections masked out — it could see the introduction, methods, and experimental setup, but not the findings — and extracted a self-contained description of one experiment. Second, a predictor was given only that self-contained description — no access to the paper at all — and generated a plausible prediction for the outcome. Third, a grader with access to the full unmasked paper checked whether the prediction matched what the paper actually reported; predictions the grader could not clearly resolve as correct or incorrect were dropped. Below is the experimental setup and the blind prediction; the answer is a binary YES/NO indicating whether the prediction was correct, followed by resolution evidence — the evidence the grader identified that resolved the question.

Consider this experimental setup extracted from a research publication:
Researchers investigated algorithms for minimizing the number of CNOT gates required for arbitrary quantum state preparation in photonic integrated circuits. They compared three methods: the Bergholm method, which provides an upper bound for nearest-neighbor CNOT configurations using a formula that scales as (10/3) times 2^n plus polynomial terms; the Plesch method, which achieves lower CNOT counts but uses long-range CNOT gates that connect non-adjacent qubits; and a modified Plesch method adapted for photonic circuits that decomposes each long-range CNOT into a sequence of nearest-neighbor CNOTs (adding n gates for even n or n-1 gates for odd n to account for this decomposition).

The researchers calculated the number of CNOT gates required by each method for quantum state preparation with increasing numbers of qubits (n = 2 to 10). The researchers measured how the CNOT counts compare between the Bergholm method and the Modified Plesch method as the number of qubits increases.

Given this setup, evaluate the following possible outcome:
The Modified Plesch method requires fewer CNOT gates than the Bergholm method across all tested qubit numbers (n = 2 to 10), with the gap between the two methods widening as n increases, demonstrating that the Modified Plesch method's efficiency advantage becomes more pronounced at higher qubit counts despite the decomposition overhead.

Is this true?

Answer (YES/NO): NO